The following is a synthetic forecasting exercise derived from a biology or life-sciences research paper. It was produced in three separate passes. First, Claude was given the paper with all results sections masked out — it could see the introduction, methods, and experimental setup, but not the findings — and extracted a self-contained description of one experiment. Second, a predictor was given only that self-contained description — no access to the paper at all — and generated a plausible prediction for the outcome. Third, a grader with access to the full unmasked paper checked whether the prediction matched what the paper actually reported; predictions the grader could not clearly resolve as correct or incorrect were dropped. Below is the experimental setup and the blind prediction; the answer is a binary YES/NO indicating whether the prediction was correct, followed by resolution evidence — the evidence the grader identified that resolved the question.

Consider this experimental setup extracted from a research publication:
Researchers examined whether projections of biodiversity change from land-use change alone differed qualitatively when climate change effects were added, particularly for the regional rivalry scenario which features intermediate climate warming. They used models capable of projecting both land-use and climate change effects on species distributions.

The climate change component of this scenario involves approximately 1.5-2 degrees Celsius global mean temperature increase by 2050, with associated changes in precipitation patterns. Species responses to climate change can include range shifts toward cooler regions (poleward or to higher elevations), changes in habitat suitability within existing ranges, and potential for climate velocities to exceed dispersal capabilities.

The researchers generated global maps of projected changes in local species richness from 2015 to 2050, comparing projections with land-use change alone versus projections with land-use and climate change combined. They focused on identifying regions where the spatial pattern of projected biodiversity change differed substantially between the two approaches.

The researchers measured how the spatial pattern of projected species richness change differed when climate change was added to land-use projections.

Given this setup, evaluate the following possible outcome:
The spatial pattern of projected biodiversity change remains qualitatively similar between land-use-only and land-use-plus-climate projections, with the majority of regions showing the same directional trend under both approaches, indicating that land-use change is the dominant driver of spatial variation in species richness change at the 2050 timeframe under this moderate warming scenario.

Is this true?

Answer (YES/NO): NO